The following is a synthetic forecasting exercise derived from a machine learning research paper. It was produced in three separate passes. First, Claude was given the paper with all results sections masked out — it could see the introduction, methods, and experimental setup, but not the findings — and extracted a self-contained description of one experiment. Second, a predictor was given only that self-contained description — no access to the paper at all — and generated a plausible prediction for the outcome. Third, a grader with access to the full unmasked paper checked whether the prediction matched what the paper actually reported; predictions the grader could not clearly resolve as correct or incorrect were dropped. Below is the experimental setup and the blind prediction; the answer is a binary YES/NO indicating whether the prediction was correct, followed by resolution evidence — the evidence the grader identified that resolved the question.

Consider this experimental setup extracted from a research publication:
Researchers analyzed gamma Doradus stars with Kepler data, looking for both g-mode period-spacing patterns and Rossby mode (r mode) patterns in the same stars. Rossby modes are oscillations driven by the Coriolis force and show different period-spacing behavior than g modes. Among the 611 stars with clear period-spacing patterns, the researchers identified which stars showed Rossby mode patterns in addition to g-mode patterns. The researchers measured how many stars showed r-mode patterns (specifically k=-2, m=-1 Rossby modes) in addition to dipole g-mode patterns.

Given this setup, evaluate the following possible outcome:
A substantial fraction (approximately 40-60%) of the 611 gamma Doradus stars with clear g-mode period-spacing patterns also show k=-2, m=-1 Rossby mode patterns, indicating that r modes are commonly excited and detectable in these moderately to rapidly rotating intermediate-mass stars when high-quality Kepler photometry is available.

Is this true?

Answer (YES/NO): NO